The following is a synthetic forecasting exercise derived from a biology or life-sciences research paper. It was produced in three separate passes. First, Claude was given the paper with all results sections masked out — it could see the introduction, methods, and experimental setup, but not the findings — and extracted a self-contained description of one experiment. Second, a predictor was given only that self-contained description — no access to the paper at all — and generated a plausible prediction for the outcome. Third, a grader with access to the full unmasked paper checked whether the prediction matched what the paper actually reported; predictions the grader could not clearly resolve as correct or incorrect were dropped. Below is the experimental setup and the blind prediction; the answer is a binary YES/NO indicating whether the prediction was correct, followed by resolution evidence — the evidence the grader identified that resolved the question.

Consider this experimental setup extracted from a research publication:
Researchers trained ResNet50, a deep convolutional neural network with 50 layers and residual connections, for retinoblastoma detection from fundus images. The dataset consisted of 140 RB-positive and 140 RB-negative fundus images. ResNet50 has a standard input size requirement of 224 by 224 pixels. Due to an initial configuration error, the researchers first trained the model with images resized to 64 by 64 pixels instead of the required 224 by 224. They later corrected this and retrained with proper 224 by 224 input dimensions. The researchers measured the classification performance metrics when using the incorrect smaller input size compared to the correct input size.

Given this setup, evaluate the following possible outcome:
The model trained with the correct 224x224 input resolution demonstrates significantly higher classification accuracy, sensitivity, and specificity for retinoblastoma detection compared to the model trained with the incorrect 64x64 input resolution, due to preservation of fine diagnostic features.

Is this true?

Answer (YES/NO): NO